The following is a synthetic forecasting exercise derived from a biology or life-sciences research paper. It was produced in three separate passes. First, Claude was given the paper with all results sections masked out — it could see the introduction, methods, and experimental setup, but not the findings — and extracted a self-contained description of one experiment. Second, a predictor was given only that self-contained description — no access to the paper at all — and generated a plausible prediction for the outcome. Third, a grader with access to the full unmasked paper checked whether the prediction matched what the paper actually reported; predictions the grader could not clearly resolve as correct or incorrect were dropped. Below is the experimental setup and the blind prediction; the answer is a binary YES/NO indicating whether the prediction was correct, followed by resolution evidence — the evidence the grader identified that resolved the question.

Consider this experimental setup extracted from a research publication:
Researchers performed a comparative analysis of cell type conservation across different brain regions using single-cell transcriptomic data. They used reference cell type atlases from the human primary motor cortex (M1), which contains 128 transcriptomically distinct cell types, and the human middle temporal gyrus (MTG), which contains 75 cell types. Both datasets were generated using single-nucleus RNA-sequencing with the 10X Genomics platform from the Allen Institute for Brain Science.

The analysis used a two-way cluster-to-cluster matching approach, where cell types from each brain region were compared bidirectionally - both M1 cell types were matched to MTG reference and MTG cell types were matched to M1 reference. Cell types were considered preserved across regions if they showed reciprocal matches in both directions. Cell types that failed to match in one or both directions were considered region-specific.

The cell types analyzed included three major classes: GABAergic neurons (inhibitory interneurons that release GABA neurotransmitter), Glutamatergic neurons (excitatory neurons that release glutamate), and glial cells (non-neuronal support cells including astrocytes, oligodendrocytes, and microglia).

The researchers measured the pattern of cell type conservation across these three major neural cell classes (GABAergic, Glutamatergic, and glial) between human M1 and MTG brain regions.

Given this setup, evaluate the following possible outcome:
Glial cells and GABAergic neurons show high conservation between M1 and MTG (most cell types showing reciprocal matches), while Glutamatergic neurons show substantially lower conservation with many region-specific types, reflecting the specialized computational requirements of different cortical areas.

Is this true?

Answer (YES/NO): YES